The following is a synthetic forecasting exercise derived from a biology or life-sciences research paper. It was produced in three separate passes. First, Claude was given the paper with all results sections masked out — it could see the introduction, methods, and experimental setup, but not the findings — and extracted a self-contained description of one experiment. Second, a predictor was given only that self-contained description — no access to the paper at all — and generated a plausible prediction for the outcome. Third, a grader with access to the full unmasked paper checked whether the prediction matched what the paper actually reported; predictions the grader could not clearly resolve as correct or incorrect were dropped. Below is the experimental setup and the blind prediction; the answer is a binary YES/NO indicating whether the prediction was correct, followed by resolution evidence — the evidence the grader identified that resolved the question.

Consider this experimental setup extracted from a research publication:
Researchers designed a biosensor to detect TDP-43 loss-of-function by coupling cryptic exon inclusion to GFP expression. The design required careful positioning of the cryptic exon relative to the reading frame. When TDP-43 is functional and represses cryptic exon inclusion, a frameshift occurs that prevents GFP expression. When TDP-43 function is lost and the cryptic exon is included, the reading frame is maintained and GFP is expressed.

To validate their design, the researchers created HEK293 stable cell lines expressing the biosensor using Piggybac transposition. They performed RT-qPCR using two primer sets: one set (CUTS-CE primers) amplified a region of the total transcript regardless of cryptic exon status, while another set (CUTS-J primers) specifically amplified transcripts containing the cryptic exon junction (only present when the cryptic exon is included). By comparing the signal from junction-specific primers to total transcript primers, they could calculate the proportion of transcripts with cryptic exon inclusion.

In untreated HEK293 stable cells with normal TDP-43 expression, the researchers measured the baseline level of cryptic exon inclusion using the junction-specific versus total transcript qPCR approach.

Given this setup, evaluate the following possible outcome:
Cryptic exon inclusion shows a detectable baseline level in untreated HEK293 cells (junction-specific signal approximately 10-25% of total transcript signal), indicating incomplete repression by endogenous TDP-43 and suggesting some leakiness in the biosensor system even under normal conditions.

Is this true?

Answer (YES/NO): NO